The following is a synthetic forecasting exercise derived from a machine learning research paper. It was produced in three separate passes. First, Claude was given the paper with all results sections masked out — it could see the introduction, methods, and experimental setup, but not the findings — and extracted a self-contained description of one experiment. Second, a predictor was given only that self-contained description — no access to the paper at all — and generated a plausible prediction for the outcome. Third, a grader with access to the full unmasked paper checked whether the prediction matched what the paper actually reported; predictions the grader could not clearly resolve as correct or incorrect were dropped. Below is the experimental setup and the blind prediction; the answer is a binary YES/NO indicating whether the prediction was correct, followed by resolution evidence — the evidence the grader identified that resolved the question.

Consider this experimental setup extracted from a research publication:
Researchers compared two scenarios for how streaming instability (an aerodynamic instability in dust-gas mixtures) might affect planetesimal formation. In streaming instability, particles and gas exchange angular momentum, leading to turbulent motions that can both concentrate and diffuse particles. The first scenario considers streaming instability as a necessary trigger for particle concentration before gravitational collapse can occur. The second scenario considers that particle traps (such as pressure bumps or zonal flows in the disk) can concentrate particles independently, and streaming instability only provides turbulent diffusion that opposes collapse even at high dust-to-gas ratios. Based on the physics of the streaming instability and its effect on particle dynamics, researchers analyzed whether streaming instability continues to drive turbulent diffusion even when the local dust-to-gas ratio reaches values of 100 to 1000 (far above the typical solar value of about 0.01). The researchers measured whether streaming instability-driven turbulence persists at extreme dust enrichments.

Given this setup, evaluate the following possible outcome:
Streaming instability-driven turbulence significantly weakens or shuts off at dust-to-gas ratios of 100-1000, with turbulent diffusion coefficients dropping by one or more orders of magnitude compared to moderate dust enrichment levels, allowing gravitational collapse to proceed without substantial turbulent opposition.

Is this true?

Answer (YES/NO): NO